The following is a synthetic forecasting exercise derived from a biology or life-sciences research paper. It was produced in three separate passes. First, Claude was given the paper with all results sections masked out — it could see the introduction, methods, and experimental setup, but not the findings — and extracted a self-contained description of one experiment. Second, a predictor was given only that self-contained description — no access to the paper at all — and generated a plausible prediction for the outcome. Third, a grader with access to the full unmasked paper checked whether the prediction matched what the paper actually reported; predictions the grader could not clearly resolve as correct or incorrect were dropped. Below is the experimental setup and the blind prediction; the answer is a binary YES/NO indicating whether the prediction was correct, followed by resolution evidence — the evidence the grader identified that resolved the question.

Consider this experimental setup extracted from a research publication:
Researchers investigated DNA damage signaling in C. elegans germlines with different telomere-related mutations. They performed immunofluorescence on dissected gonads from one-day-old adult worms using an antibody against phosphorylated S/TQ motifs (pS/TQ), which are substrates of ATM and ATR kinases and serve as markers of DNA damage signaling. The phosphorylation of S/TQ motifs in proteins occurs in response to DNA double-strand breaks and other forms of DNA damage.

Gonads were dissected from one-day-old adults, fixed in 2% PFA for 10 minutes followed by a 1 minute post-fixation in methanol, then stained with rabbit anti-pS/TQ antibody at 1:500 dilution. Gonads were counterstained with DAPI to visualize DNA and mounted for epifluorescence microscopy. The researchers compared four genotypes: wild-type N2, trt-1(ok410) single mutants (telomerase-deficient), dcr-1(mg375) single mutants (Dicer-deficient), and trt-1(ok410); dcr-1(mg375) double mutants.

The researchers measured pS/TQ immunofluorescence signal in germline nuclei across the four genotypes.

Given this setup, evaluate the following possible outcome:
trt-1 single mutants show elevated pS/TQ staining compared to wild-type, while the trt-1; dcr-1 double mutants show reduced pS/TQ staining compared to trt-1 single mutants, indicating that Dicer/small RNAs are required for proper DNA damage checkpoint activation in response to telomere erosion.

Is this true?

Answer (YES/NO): NO